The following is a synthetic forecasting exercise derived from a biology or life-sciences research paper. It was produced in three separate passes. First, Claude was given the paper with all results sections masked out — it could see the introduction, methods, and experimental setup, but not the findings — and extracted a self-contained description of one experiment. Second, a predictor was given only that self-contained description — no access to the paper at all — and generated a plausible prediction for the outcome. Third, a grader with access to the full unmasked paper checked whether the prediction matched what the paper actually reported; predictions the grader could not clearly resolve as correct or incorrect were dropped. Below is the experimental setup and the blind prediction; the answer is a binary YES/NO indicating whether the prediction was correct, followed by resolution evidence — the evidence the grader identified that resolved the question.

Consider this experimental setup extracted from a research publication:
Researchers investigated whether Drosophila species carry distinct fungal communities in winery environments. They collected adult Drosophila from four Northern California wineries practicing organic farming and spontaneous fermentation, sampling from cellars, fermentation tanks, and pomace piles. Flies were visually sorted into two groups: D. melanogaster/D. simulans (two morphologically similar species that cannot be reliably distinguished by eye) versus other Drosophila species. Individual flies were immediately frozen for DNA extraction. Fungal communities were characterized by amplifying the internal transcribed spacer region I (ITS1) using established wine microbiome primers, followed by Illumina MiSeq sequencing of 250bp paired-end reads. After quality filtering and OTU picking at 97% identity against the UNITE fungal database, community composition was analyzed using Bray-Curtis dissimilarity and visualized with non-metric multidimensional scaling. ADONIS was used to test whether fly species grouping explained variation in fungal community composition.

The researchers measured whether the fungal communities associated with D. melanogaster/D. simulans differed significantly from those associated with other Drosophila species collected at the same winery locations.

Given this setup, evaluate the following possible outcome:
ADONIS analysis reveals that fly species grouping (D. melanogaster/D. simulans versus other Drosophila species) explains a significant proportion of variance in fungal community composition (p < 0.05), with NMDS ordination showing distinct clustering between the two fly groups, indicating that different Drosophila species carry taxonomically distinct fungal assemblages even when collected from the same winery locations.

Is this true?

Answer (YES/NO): NO